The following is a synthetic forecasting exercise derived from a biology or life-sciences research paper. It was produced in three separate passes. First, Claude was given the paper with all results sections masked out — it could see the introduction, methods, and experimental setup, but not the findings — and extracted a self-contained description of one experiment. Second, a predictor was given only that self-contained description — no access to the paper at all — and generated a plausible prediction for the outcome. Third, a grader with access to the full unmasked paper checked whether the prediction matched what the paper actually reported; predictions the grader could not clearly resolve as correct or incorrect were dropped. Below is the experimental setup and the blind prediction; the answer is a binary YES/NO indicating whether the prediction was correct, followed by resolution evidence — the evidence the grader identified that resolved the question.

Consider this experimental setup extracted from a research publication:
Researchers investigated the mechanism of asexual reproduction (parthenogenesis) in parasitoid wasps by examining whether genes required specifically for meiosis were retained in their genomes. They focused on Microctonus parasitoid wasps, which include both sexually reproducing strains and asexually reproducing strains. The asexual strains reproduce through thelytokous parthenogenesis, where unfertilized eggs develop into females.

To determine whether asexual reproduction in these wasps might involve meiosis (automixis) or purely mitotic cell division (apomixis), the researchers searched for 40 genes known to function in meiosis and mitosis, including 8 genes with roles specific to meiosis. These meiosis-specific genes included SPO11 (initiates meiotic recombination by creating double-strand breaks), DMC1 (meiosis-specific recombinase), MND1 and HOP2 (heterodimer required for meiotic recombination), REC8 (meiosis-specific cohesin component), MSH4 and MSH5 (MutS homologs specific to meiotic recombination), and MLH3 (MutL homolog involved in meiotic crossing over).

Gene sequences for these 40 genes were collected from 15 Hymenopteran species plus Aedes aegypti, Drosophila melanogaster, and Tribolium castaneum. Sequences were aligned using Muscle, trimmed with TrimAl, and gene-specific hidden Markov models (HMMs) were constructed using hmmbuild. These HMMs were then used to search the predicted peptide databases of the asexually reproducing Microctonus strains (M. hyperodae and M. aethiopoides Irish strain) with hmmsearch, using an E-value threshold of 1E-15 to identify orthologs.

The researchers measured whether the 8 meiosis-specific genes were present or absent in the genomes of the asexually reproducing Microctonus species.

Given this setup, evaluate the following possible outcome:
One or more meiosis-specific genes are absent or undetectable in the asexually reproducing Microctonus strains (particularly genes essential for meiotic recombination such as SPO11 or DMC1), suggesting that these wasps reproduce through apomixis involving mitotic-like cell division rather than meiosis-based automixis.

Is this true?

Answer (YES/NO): NO